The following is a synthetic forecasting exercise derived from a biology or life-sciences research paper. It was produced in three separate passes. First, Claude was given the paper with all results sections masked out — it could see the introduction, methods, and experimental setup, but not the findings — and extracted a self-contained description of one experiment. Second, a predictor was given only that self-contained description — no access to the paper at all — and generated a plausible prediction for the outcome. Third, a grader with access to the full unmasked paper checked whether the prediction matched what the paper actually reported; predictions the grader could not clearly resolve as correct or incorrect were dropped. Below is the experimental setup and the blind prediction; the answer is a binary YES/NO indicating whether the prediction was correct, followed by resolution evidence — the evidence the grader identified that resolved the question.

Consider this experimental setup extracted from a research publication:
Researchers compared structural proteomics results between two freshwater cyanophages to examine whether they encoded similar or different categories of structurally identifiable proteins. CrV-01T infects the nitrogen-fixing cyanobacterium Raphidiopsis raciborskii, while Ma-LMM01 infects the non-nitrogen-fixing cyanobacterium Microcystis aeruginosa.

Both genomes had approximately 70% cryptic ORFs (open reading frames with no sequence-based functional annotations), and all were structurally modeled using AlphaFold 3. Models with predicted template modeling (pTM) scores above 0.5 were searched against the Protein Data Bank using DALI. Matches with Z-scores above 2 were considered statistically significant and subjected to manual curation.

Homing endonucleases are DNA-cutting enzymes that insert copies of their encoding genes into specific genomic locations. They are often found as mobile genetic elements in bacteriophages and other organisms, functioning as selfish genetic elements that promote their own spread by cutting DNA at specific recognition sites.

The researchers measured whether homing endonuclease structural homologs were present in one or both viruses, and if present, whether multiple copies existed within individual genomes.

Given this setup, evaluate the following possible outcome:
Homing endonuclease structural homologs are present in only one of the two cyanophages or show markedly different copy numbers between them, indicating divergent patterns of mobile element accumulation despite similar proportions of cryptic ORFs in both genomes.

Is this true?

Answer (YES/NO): YES